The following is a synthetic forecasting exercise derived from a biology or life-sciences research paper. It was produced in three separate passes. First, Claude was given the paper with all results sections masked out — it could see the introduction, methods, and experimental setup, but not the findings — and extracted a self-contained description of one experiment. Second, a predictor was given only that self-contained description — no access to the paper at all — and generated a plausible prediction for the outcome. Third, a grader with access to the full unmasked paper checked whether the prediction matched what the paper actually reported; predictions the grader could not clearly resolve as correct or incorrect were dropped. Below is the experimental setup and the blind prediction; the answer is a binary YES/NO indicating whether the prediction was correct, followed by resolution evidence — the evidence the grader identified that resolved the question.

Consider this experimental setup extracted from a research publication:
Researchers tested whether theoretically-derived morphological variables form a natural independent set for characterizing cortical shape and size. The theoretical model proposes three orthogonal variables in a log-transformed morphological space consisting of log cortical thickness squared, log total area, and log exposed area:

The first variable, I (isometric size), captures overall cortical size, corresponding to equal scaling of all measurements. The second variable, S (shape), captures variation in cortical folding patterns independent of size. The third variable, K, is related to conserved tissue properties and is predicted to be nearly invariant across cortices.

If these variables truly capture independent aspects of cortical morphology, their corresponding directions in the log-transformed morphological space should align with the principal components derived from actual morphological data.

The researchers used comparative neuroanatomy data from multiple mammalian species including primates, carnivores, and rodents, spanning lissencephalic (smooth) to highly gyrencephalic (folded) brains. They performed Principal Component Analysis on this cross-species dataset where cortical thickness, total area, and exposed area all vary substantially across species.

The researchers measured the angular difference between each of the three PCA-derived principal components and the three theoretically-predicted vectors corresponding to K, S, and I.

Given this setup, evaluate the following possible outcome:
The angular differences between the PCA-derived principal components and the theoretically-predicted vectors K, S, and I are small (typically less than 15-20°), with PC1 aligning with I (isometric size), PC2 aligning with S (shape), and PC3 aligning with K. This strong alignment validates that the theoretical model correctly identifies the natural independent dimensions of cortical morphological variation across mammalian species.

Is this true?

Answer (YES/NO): YES